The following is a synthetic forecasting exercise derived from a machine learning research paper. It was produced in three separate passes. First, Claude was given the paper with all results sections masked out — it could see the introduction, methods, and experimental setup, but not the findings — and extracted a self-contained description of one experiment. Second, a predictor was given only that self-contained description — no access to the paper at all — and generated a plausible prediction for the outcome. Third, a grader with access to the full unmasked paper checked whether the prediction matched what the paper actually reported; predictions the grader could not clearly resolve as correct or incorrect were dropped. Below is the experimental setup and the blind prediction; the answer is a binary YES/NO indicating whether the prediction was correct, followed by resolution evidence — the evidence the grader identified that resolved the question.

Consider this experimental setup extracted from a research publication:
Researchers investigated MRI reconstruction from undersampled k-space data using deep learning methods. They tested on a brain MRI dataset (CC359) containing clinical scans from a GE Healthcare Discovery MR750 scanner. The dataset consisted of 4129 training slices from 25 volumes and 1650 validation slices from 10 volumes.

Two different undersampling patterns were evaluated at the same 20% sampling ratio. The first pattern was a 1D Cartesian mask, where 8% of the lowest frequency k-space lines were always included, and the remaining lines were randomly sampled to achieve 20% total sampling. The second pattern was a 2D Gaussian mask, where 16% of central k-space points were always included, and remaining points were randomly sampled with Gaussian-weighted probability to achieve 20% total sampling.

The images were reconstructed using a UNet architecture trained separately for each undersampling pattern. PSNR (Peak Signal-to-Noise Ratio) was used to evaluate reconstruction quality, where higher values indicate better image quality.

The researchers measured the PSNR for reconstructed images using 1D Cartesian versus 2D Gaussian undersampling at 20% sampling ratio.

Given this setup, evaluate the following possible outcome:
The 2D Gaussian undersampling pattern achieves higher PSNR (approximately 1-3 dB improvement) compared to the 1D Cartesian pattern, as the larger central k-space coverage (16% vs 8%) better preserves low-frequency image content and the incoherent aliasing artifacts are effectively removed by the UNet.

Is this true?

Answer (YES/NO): YES